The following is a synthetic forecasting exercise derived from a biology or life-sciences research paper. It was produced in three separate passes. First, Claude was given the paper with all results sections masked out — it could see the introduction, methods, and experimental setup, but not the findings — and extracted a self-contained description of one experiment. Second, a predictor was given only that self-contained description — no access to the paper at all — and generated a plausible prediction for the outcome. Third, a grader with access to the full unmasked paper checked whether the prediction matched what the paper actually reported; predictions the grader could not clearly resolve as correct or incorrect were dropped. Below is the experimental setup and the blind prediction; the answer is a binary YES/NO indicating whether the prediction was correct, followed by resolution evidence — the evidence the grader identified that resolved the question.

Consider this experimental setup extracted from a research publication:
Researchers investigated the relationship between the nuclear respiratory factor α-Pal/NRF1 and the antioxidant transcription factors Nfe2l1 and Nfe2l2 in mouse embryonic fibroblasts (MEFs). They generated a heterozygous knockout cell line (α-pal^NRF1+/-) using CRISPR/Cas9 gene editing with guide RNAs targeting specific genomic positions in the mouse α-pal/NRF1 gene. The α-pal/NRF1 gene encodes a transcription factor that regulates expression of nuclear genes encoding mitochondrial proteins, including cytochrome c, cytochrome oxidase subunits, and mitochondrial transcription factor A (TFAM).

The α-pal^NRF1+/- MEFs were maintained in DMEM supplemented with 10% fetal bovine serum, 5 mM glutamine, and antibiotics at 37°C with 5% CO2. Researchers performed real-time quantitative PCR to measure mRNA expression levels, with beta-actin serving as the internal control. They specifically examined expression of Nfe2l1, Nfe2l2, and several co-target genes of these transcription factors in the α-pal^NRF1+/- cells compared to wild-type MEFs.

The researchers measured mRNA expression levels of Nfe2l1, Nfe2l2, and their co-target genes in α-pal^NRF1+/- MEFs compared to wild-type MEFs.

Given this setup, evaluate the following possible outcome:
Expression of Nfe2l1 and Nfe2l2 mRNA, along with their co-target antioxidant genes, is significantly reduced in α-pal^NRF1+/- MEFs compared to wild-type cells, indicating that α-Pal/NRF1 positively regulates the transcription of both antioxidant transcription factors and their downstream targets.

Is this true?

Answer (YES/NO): YES